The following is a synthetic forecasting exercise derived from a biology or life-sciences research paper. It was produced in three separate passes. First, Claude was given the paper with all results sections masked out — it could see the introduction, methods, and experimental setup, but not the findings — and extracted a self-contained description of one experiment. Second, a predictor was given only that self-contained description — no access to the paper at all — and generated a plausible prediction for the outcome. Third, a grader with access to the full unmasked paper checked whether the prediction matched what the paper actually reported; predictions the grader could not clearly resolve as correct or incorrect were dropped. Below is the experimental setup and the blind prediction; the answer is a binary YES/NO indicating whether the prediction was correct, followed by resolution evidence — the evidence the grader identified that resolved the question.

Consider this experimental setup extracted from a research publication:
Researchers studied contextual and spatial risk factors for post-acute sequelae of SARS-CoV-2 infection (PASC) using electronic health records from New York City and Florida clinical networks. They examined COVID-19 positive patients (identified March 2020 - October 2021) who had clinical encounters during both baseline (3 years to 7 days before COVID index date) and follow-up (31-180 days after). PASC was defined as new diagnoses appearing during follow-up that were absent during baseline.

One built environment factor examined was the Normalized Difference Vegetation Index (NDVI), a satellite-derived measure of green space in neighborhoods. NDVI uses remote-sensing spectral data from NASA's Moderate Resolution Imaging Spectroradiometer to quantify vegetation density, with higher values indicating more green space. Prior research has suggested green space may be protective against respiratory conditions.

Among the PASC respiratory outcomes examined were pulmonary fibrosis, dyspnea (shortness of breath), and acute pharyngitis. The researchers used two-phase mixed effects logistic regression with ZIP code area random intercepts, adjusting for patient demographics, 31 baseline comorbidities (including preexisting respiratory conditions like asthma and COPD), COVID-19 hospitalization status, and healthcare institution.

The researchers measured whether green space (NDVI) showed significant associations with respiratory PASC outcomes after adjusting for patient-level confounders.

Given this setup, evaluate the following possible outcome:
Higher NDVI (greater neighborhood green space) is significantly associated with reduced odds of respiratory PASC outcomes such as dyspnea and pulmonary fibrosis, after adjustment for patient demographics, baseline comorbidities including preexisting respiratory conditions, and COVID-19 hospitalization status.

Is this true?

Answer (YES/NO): NO